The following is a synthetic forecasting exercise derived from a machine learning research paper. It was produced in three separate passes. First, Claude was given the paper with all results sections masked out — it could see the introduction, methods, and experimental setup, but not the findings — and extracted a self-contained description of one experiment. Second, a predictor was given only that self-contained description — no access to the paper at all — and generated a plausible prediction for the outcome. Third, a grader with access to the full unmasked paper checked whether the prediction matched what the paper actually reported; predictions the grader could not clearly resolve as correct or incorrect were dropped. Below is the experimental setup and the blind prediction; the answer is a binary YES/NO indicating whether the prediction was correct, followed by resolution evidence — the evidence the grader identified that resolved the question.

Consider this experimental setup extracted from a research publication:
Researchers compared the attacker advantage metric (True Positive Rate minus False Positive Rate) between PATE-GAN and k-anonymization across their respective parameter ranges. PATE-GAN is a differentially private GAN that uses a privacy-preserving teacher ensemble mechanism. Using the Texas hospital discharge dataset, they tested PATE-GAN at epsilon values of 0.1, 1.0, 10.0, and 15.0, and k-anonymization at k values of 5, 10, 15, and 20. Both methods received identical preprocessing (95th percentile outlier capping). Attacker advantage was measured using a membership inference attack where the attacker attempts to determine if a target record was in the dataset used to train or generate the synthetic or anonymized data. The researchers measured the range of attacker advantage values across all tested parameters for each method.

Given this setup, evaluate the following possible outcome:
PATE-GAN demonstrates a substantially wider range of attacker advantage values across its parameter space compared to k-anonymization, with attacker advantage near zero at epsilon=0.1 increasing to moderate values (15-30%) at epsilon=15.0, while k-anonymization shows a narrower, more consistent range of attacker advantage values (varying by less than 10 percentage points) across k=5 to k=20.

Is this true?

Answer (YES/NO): NO